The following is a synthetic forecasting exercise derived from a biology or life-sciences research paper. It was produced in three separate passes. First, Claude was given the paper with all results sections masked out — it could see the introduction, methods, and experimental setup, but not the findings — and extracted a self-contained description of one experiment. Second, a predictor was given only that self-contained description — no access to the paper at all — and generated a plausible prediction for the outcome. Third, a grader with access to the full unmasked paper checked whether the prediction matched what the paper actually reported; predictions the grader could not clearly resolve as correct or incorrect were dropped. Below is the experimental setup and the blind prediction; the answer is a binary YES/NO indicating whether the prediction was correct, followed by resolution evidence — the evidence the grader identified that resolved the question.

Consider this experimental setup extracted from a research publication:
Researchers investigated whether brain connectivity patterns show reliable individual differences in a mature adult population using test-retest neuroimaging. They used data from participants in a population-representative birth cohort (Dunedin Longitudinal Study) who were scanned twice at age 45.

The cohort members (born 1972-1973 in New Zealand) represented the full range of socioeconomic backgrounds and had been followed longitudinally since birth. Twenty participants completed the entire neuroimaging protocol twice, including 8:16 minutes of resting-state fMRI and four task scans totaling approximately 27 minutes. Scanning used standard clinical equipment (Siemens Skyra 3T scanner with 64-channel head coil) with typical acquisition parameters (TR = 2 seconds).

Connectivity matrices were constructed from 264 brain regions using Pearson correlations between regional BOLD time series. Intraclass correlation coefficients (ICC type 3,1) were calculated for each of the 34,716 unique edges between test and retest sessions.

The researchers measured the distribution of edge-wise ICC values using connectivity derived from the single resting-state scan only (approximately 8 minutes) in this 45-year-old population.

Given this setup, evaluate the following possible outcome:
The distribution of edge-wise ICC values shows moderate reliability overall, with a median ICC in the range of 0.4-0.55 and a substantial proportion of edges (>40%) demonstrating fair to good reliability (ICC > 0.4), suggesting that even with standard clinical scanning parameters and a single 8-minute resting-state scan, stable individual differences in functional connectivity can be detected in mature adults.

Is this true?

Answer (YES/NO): NO